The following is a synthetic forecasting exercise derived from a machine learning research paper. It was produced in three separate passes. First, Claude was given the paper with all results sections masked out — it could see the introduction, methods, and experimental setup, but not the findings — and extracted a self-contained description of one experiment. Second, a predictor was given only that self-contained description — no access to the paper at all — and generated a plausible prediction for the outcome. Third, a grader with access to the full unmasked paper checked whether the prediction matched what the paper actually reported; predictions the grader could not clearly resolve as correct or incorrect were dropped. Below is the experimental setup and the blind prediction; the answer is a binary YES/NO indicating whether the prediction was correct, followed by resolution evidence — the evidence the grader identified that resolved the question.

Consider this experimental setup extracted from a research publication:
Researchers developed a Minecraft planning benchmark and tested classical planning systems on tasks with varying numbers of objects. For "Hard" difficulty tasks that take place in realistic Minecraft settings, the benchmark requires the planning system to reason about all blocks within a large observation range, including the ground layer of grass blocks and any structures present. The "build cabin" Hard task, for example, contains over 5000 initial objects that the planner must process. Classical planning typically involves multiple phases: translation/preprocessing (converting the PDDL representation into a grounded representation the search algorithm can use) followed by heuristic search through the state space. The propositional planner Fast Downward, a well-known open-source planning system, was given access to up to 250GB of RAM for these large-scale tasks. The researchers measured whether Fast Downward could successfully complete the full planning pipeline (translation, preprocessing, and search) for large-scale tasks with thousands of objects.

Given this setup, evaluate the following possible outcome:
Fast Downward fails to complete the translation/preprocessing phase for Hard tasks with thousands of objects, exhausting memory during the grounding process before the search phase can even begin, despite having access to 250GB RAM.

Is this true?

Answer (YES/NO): YES